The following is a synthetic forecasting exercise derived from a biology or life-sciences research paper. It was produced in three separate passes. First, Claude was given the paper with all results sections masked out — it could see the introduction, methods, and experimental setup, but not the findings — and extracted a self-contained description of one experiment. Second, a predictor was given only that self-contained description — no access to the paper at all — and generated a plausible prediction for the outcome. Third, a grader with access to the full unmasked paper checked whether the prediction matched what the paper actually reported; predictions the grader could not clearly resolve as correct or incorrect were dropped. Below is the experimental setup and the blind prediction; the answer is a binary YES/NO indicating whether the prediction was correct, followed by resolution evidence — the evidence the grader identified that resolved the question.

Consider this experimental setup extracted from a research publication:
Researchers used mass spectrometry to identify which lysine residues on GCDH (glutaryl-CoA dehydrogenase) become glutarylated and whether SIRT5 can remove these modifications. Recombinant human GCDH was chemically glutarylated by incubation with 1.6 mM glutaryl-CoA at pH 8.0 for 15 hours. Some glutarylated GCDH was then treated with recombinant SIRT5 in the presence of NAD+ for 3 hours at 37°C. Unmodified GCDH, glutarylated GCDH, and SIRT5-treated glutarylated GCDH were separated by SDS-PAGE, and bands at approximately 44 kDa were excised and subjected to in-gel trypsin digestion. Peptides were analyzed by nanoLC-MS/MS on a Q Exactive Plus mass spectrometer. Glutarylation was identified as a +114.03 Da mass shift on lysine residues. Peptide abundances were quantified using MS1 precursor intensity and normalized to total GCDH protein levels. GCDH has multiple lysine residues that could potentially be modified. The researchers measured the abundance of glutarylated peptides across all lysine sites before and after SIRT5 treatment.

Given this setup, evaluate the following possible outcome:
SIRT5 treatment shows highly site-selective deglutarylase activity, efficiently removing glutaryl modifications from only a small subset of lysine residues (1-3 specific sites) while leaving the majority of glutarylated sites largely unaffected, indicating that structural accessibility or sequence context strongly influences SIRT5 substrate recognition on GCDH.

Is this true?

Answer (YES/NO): NO